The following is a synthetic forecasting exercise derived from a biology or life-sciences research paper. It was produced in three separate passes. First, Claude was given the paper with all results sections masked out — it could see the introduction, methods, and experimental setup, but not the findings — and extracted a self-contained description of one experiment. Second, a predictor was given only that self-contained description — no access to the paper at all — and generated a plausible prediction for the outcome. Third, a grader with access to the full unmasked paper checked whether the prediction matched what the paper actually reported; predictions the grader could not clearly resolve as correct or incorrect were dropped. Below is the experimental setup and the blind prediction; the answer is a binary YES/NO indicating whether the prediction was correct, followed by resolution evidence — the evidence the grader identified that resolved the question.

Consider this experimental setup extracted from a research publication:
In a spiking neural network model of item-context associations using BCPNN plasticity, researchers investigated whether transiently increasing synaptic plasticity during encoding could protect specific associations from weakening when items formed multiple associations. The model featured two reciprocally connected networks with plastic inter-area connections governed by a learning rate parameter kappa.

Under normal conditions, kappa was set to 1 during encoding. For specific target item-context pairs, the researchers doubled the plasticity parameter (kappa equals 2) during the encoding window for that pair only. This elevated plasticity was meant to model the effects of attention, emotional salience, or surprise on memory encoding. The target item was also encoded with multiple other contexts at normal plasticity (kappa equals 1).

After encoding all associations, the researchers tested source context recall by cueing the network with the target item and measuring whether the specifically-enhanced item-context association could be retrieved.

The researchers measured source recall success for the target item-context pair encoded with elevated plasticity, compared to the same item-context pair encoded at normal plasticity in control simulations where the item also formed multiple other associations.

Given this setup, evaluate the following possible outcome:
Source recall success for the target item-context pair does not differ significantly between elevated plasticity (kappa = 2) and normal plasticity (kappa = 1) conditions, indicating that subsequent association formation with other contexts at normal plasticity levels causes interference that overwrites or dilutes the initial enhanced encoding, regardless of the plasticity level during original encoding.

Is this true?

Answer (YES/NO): NO